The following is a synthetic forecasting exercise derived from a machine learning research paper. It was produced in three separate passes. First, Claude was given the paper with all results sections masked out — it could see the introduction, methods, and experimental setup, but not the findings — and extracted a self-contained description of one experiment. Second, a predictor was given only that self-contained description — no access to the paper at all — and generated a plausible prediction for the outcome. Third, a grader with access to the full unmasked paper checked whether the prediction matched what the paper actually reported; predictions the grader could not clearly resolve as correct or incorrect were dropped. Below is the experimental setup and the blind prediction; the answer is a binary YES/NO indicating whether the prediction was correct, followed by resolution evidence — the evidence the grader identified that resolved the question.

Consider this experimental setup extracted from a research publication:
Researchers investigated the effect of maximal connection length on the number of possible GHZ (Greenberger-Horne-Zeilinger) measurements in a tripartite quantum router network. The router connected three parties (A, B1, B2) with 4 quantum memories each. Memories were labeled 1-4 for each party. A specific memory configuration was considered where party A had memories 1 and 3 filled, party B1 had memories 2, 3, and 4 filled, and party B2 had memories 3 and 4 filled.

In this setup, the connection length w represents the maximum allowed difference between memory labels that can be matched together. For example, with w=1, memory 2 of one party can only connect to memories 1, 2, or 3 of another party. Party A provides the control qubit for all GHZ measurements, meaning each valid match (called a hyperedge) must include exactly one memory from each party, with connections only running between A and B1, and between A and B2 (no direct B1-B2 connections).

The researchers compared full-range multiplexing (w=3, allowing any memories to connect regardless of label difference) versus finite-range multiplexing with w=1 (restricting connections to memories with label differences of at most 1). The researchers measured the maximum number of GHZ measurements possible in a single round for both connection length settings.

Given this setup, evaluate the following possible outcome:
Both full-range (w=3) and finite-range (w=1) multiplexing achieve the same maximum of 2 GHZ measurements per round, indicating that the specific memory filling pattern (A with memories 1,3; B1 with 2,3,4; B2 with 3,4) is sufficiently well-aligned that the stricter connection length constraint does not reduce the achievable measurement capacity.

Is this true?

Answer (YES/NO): NO